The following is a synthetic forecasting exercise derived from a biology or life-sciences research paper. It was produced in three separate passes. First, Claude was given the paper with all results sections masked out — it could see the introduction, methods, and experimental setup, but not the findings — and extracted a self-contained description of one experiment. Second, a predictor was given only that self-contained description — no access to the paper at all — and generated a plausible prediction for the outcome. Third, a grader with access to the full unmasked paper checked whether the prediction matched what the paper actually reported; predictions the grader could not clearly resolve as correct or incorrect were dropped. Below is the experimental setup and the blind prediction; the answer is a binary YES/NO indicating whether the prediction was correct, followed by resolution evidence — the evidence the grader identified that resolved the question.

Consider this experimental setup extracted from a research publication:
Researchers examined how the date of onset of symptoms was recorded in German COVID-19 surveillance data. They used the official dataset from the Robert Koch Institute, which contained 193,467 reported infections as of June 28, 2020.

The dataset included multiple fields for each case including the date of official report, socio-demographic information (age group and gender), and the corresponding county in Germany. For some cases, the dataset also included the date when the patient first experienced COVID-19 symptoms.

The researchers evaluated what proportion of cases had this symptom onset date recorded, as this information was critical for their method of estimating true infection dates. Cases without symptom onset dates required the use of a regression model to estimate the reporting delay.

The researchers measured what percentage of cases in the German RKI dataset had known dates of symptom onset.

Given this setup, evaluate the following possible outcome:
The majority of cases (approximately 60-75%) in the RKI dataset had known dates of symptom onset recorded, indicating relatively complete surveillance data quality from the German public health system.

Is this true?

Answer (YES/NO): YES